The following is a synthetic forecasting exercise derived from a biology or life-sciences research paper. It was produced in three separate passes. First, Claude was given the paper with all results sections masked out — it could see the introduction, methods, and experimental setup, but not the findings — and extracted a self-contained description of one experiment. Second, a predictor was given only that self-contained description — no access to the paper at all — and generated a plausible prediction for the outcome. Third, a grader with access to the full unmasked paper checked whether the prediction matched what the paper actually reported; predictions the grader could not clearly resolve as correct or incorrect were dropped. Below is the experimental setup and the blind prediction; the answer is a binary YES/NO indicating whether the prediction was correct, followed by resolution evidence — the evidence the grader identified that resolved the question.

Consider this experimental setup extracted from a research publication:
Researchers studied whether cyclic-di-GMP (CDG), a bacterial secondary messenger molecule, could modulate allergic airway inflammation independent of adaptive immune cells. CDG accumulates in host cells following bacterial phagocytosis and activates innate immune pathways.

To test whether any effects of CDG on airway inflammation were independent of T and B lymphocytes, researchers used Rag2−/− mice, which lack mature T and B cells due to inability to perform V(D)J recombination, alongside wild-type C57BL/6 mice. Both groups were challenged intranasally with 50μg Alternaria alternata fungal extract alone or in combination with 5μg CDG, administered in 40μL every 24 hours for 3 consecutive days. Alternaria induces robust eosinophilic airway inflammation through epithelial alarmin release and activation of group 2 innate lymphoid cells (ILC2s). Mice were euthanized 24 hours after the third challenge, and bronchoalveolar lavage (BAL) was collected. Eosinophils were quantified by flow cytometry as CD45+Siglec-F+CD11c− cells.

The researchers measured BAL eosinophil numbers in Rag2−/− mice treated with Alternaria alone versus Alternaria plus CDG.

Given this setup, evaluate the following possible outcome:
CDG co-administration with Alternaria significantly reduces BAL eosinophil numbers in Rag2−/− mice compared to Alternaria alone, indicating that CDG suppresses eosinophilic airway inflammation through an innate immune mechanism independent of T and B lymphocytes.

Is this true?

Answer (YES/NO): YES